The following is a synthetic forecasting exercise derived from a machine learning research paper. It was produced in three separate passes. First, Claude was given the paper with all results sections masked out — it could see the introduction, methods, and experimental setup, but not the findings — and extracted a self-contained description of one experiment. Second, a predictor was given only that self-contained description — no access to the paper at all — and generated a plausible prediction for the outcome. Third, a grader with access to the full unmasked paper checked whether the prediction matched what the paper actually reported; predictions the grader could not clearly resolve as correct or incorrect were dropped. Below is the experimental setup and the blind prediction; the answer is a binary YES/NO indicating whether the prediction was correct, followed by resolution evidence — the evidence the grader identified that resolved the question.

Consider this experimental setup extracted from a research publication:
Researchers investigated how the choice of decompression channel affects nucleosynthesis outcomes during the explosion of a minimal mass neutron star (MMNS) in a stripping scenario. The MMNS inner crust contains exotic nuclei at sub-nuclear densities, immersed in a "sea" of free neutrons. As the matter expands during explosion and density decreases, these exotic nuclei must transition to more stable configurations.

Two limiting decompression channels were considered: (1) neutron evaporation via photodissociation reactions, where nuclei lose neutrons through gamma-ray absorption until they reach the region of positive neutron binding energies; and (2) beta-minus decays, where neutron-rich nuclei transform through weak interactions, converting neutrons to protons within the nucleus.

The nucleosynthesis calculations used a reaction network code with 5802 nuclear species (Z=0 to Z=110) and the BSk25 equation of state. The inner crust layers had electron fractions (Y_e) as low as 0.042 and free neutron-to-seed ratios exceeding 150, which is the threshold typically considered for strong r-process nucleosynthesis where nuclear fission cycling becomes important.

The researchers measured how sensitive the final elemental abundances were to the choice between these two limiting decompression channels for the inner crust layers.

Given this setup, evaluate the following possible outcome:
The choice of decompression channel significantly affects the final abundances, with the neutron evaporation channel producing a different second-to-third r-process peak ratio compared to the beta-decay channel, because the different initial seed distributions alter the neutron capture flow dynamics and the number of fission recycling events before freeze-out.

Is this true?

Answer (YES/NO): NO